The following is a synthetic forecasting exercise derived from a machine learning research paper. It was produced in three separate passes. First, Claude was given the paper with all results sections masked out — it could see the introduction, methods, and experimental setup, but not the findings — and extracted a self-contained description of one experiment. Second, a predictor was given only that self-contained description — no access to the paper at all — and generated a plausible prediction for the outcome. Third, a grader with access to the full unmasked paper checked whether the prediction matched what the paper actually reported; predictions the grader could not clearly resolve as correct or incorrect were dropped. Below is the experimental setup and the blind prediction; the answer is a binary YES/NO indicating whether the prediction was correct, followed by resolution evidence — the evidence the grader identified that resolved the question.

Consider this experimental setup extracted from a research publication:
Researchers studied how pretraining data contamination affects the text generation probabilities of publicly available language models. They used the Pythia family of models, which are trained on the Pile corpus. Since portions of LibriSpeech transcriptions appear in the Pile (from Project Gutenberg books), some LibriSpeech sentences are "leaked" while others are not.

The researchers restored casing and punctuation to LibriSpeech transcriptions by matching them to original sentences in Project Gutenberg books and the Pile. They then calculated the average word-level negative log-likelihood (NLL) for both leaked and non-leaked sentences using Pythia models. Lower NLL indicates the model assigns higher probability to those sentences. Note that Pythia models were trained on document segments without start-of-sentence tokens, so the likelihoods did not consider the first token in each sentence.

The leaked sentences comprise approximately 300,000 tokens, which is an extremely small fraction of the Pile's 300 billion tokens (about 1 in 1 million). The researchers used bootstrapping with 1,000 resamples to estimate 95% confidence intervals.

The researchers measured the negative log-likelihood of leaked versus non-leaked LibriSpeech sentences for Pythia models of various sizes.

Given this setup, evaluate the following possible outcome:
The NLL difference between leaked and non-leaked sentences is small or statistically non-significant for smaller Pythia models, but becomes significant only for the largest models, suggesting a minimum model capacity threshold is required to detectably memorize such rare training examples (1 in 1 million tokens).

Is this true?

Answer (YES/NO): NO